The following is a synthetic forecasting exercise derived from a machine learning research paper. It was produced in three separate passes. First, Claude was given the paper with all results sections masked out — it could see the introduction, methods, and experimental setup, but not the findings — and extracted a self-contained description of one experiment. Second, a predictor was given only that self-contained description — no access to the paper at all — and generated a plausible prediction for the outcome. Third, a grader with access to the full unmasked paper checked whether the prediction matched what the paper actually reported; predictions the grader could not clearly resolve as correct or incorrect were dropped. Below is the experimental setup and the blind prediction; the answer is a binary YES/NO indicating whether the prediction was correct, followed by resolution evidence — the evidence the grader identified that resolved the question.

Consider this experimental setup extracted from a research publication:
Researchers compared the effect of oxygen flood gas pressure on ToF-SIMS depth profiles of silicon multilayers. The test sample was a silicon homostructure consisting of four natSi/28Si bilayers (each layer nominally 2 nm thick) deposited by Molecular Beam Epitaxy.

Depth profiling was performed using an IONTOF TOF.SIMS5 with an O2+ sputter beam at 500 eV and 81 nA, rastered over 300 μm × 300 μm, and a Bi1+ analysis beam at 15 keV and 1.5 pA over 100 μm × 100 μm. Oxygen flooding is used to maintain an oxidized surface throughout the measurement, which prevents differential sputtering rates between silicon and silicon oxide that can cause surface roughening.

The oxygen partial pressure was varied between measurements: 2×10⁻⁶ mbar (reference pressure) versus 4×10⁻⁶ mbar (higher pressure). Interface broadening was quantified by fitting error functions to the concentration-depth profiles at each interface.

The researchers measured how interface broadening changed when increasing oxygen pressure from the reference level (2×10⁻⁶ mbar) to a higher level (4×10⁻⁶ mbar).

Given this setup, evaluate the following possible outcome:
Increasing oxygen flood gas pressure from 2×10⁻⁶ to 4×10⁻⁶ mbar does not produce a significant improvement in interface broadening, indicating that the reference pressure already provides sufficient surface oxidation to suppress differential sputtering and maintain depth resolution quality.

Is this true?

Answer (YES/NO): YES